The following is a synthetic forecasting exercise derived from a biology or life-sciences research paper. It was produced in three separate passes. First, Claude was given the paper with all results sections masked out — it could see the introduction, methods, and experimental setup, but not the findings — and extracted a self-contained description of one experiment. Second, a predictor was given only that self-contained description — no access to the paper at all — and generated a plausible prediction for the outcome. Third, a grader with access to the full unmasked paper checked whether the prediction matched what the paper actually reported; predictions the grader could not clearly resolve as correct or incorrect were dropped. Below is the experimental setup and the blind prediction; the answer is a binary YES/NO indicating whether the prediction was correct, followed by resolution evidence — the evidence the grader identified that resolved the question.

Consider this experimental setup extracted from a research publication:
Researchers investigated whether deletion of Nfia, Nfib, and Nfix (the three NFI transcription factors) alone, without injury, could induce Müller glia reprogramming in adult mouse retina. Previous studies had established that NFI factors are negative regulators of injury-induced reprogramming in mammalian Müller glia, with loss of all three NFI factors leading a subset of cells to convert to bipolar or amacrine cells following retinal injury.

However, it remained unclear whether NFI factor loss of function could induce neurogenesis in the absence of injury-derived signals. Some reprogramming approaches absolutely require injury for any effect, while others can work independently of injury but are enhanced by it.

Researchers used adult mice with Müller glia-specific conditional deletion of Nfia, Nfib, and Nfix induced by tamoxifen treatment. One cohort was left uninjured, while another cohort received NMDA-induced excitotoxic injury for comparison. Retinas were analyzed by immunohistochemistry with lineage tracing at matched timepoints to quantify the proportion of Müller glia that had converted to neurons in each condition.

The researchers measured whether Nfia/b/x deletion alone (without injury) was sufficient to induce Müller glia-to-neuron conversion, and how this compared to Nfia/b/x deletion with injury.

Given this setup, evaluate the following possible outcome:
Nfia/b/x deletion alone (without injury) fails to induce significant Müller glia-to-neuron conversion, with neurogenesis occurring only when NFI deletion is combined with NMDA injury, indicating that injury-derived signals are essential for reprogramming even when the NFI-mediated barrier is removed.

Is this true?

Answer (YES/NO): YES